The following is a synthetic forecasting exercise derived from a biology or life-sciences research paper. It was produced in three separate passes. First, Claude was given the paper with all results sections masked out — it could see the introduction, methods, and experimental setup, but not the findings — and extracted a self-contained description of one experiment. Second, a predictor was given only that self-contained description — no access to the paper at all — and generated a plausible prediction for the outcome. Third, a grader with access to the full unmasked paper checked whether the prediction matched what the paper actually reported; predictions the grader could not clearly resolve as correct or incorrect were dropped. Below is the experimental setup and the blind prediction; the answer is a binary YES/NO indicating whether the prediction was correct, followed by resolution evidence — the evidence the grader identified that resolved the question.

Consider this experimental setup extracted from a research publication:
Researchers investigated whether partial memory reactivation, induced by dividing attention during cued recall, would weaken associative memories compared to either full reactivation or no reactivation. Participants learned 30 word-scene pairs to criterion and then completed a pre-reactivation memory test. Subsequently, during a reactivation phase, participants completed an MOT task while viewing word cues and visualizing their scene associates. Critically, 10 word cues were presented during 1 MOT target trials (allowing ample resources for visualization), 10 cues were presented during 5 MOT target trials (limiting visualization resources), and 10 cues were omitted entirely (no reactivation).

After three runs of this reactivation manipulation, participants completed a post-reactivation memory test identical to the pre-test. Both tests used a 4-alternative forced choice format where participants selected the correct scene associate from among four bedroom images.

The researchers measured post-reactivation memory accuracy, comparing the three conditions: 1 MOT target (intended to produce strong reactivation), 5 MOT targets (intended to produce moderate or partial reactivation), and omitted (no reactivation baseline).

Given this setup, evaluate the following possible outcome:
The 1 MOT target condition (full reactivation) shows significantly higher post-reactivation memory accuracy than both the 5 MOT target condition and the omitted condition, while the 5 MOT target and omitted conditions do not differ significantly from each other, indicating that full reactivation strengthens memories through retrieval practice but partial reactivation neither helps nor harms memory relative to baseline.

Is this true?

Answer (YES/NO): NO